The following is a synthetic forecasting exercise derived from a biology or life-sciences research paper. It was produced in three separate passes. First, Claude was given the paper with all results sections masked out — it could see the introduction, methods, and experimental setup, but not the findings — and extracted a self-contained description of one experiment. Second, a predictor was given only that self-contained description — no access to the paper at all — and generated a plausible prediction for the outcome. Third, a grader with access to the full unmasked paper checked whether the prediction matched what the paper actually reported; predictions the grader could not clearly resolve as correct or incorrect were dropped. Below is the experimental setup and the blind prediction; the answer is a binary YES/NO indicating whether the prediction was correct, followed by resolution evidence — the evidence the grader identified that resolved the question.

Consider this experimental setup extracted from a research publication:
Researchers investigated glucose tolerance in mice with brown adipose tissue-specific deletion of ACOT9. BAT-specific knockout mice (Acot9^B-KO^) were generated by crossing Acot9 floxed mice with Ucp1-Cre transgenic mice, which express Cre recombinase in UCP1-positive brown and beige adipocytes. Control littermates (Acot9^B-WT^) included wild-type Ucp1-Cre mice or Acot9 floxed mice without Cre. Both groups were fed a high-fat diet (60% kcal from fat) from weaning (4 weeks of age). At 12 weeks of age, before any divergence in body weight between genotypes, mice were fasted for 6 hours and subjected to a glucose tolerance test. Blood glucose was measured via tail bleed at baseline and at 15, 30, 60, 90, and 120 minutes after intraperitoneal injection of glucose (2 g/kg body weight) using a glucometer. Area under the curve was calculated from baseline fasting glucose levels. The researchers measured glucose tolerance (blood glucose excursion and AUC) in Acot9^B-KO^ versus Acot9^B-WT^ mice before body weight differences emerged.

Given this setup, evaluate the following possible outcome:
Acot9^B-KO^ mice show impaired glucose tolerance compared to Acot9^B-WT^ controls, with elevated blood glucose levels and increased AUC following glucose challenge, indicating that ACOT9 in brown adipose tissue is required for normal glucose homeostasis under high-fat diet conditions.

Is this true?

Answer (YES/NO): NO